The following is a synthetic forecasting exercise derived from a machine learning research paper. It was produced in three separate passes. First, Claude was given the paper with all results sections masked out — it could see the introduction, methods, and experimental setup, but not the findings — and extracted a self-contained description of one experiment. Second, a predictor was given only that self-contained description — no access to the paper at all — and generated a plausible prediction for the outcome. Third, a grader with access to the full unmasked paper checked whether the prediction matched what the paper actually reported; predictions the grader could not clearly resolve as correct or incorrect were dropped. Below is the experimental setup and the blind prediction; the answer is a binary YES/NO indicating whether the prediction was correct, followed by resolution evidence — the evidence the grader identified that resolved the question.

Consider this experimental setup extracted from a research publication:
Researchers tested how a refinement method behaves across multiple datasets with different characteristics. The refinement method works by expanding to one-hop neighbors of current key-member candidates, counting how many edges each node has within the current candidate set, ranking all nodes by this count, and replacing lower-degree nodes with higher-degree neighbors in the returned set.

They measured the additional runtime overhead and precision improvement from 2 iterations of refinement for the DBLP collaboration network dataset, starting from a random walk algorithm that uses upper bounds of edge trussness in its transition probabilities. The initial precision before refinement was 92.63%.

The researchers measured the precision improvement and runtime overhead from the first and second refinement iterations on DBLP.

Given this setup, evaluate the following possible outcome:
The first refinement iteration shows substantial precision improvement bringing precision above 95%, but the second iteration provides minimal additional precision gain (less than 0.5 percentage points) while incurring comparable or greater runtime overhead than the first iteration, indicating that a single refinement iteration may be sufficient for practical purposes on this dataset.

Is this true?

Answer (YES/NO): YES